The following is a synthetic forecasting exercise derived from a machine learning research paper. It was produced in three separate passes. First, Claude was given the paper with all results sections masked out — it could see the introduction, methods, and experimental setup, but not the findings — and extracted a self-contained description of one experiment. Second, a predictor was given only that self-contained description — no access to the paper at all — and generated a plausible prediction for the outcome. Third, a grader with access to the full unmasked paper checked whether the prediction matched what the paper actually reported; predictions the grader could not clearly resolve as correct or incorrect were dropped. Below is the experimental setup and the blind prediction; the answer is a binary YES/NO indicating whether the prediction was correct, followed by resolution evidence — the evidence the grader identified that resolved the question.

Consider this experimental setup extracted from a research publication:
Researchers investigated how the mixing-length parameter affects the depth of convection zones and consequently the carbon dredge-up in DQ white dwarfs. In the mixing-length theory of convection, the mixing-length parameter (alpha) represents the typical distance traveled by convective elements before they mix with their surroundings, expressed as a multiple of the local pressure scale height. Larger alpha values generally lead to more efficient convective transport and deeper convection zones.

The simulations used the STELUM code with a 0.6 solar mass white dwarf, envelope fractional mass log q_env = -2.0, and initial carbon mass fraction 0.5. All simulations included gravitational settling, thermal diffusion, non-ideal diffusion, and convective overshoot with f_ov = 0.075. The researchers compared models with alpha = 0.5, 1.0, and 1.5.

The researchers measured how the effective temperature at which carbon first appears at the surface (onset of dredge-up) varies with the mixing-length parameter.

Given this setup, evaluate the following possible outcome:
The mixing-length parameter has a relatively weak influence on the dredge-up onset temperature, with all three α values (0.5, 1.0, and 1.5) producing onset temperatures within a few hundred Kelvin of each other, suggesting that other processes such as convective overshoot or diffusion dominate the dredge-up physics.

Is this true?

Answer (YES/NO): YES